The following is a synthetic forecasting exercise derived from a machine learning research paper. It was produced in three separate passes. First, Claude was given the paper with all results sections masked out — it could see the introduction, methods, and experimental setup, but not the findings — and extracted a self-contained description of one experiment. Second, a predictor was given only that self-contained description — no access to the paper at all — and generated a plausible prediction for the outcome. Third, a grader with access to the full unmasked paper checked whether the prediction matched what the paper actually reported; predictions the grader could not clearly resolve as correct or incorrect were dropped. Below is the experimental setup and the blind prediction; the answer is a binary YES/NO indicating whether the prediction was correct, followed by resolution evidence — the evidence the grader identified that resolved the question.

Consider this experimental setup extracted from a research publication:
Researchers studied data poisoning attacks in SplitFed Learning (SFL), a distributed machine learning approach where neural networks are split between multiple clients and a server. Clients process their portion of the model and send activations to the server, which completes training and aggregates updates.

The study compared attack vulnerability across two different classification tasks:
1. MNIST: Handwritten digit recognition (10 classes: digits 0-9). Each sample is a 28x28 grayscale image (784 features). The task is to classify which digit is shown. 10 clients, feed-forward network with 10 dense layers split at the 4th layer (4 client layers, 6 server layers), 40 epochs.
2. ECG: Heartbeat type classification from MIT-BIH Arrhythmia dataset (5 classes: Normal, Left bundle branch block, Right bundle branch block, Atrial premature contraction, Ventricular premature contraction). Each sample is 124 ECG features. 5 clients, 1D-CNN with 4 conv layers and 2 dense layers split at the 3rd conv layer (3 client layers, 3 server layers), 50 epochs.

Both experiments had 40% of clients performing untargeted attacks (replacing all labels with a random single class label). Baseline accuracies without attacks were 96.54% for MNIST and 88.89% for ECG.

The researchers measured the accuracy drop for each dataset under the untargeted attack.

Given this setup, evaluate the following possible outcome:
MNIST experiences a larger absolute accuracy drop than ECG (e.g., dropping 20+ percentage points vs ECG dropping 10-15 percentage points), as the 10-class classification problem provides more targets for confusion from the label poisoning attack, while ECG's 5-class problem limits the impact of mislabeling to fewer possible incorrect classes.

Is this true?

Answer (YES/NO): NO